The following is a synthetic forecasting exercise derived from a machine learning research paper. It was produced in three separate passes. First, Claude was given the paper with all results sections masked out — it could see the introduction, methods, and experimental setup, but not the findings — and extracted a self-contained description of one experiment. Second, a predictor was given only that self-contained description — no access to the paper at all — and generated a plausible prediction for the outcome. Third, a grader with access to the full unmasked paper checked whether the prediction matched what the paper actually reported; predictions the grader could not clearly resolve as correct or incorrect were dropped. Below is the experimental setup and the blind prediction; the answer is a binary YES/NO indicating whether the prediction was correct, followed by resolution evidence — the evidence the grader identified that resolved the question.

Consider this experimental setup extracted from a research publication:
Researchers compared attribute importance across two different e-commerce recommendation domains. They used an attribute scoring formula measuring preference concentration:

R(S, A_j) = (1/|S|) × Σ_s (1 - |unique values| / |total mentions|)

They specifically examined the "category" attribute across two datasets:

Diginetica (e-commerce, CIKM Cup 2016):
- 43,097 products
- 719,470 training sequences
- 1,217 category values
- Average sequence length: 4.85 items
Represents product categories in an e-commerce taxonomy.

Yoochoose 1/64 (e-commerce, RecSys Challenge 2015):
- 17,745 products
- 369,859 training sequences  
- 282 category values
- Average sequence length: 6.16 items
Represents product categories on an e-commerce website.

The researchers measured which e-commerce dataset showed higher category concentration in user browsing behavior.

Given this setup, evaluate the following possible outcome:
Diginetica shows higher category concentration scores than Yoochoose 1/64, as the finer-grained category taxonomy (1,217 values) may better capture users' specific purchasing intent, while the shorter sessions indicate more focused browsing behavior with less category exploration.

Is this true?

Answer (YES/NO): YES